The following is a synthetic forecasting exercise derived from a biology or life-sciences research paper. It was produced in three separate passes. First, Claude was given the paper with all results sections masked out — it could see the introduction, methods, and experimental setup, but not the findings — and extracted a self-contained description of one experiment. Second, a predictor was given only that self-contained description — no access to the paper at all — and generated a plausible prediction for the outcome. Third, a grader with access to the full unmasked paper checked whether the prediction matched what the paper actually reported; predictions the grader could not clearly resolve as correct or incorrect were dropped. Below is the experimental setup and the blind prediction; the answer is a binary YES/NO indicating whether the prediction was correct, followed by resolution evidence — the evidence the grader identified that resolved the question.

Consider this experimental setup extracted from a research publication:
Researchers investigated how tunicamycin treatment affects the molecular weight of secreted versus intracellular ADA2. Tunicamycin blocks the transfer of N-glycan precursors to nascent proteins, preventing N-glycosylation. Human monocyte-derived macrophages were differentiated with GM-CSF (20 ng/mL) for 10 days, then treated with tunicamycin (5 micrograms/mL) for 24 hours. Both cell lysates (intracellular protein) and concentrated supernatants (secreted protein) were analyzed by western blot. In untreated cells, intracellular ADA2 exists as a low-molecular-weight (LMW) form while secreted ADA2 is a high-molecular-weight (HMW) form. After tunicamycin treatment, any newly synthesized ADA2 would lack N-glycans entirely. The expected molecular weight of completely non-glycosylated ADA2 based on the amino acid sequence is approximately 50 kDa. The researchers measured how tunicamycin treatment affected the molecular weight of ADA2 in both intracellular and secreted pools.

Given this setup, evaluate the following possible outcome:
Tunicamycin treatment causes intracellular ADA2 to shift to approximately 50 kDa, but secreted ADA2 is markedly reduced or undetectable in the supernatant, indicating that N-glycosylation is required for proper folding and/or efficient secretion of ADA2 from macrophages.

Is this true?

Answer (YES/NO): NO